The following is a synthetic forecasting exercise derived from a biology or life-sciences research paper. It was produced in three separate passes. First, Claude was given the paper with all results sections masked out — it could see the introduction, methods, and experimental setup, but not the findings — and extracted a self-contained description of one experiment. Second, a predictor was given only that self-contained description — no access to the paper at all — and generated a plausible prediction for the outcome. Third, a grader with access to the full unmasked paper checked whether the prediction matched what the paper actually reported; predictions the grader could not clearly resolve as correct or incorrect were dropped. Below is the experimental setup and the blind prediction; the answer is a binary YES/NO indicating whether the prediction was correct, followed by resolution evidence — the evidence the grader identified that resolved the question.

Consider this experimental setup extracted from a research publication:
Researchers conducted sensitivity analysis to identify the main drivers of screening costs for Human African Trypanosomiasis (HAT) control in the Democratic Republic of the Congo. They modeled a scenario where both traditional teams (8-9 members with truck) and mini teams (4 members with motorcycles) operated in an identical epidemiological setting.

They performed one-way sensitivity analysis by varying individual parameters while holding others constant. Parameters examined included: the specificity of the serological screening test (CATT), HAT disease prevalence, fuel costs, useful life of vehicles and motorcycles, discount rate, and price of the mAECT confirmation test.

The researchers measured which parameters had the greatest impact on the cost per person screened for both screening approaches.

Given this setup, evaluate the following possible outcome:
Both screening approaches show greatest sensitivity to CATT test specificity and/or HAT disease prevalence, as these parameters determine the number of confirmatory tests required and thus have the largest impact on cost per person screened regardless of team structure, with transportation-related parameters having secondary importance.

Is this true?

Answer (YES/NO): NO